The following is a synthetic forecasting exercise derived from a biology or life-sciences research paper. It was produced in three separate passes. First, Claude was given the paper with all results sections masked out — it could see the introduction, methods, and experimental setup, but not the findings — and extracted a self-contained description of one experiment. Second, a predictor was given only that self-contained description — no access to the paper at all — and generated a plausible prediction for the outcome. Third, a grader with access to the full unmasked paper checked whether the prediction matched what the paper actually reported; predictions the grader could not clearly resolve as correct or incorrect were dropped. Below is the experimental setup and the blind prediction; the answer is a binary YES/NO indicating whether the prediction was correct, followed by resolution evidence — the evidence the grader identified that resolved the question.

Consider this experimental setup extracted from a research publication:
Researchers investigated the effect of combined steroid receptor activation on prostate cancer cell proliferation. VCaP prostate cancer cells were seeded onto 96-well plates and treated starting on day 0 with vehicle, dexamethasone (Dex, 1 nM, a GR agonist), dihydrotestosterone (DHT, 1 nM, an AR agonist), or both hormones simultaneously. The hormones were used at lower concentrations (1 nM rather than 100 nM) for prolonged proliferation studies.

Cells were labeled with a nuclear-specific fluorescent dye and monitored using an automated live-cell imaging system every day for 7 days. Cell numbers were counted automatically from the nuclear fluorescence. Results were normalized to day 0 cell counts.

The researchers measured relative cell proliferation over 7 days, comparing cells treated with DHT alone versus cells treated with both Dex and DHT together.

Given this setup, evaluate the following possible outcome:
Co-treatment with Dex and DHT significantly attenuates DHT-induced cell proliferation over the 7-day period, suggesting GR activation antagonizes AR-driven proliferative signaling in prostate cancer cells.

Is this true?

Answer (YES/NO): YES